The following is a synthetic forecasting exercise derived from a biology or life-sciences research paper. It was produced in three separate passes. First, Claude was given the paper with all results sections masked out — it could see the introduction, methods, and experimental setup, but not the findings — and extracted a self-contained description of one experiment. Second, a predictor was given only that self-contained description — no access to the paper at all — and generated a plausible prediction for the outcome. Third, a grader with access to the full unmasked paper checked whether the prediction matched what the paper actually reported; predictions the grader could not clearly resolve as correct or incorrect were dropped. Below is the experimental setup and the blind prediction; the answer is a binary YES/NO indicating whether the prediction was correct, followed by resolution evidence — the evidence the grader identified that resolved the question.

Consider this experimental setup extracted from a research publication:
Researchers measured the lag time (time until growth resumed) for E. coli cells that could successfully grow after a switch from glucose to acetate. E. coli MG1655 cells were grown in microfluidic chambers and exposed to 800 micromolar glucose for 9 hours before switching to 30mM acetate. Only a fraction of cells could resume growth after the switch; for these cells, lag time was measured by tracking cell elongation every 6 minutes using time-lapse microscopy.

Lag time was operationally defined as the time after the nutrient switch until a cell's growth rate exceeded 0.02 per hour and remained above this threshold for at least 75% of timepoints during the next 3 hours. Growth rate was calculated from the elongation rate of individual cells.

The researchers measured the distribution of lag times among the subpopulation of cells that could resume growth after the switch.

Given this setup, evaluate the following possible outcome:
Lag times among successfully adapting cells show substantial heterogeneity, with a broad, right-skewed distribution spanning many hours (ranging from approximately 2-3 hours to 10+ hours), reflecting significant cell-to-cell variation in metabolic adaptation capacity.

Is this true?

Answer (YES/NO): YES